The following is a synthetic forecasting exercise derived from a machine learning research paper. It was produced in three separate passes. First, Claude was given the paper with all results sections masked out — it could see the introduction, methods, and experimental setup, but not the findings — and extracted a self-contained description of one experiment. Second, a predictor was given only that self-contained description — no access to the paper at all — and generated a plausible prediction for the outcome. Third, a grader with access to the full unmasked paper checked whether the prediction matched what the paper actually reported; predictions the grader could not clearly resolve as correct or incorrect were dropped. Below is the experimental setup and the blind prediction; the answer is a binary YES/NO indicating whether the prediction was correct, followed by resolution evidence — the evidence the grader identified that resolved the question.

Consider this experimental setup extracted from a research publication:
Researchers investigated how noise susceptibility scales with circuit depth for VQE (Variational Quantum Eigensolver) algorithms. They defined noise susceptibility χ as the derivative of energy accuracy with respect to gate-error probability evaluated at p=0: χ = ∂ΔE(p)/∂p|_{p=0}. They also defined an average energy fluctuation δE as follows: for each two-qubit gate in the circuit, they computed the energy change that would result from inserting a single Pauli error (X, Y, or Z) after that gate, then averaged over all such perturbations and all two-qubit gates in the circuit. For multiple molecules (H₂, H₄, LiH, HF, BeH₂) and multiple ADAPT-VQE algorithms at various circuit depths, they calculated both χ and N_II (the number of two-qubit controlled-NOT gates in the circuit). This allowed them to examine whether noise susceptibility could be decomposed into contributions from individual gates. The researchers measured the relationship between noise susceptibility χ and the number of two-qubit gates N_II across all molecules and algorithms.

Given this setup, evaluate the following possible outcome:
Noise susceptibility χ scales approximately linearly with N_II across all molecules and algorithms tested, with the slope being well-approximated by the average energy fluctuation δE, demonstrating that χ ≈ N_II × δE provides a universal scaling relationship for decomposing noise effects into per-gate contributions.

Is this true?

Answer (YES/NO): YES